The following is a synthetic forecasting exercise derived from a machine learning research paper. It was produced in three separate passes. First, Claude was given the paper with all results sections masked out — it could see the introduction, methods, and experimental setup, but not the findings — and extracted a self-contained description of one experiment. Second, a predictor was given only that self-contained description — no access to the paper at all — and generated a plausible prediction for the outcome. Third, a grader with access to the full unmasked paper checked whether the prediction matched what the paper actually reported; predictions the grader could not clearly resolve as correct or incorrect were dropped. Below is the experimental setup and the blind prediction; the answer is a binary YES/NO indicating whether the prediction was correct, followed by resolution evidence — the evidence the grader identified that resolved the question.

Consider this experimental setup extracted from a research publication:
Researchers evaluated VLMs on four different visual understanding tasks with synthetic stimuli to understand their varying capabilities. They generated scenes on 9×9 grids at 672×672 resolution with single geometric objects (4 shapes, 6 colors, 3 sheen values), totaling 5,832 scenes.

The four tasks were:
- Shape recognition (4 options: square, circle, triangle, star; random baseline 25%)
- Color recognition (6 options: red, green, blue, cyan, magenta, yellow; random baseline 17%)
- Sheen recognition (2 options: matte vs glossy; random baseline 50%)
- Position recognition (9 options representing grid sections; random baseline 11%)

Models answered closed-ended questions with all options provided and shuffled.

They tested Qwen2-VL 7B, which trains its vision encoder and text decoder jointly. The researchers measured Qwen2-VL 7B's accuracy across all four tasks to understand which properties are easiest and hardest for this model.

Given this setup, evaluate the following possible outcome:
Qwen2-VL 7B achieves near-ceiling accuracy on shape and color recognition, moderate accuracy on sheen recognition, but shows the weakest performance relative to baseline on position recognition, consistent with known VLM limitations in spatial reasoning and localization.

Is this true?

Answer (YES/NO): NO